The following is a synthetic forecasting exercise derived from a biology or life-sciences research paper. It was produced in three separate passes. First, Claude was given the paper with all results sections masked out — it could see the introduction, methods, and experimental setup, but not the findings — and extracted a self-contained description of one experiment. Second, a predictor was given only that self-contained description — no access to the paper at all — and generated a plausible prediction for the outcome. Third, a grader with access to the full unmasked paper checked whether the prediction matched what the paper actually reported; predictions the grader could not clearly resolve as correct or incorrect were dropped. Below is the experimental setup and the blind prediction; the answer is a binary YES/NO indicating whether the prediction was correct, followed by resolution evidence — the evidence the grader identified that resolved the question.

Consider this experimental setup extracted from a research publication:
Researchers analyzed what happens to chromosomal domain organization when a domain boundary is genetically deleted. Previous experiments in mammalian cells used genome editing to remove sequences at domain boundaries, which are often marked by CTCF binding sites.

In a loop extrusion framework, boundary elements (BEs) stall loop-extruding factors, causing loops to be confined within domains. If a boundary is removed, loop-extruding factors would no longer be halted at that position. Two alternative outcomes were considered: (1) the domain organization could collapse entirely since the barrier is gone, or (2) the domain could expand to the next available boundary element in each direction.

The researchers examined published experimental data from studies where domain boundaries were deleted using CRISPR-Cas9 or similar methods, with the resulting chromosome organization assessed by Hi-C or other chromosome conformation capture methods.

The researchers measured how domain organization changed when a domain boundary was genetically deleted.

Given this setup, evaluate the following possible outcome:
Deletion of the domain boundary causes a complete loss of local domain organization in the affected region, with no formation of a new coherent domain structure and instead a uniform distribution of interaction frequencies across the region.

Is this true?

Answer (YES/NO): NO